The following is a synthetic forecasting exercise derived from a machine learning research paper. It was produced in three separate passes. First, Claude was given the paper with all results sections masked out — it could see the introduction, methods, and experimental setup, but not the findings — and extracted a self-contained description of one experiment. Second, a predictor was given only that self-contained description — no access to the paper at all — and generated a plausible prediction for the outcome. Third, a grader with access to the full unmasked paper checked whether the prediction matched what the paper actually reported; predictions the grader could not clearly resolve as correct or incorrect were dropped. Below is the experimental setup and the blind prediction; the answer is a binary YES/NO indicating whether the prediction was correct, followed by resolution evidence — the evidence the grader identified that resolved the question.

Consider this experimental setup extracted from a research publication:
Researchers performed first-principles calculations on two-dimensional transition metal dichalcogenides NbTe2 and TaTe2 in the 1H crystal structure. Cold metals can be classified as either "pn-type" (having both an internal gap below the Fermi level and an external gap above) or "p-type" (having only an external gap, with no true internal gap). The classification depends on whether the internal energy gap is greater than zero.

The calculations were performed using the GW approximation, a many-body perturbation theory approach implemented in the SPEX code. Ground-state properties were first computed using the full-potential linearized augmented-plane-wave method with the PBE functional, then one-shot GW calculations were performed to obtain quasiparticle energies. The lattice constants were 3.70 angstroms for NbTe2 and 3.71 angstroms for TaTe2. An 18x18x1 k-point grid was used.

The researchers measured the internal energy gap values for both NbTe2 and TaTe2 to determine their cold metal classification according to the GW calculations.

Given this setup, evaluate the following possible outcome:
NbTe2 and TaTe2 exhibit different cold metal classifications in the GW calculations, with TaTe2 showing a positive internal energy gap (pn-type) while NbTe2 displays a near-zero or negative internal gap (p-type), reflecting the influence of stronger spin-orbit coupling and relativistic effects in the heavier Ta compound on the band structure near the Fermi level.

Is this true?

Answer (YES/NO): YES